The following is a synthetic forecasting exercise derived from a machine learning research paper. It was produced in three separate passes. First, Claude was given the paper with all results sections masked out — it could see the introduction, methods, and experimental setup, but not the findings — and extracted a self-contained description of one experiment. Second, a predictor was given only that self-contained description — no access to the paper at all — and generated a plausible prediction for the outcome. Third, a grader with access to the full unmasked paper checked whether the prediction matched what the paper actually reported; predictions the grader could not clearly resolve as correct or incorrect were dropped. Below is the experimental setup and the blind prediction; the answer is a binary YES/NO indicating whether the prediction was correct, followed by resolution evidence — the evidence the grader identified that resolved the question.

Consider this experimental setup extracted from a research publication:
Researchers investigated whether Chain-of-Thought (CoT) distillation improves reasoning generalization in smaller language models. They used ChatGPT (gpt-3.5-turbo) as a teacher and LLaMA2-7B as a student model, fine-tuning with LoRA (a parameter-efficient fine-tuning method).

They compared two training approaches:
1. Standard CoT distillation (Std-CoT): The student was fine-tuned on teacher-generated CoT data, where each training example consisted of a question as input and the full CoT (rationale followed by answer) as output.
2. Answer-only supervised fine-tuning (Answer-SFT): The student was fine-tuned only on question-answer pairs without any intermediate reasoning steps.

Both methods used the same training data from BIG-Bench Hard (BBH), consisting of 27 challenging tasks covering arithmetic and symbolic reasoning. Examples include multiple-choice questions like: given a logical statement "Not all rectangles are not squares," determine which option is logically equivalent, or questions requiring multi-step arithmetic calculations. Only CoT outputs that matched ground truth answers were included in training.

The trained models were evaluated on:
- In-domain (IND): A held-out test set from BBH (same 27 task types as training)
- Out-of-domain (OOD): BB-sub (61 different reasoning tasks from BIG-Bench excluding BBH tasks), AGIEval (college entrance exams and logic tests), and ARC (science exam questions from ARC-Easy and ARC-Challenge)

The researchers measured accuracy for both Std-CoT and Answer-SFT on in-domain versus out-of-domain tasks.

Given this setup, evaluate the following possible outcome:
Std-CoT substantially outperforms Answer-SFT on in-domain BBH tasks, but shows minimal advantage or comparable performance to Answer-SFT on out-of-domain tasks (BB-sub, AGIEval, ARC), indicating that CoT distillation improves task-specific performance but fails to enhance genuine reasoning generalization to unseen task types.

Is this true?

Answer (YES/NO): NO